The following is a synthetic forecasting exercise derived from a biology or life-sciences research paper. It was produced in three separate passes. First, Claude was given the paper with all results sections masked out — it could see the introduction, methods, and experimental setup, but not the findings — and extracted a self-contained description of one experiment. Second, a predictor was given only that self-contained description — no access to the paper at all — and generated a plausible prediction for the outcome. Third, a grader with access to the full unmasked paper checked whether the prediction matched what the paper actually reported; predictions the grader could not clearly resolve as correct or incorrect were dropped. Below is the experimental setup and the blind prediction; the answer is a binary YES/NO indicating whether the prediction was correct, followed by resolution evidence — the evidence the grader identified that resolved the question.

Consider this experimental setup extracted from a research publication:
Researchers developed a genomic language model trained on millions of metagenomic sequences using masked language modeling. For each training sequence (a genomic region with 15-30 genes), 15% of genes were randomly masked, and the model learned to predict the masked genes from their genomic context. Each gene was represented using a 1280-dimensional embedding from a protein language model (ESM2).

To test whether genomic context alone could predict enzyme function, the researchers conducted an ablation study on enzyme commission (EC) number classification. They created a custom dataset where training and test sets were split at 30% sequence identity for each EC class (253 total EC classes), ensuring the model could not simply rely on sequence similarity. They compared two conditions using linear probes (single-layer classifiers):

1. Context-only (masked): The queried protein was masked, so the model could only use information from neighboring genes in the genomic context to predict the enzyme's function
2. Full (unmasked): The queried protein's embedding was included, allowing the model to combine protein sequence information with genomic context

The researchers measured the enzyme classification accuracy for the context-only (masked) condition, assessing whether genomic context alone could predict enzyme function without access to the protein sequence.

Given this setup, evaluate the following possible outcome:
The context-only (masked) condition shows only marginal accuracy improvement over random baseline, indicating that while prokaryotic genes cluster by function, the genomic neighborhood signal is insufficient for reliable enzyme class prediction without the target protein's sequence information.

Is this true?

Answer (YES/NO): NO